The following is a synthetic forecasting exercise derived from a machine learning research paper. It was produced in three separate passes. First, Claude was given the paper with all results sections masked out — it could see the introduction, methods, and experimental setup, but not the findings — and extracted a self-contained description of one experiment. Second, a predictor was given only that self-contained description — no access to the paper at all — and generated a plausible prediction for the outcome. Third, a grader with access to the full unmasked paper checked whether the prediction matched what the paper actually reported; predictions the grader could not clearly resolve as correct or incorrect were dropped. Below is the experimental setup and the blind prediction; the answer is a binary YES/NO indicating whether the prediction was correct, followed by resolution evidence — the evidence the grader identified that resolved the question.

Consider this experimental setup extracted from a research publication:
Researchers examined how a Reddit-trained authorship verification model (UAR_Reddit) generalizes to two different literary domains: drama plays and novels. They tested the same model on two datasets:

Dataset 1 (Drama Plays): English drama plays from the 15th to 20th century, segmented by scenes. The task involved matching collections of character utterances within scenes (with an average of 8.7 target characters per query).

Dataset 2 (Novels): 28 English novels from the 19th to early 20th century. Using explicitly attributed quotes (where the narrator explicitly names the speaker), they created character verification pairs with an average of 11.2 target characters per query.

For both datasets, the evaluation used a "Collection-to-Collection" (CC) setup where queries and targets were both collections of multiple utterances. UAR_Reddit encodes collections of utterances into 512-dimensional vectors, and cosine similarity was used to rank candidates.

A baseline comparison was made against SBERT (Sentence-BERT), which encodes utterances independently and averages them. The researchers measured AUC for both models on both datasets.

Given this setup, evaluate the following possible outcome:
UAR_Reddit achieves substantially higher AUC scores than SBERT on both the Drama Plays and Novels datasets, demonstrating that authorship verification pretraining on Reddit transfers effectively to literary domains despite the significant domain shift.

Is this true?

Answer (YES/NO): NO